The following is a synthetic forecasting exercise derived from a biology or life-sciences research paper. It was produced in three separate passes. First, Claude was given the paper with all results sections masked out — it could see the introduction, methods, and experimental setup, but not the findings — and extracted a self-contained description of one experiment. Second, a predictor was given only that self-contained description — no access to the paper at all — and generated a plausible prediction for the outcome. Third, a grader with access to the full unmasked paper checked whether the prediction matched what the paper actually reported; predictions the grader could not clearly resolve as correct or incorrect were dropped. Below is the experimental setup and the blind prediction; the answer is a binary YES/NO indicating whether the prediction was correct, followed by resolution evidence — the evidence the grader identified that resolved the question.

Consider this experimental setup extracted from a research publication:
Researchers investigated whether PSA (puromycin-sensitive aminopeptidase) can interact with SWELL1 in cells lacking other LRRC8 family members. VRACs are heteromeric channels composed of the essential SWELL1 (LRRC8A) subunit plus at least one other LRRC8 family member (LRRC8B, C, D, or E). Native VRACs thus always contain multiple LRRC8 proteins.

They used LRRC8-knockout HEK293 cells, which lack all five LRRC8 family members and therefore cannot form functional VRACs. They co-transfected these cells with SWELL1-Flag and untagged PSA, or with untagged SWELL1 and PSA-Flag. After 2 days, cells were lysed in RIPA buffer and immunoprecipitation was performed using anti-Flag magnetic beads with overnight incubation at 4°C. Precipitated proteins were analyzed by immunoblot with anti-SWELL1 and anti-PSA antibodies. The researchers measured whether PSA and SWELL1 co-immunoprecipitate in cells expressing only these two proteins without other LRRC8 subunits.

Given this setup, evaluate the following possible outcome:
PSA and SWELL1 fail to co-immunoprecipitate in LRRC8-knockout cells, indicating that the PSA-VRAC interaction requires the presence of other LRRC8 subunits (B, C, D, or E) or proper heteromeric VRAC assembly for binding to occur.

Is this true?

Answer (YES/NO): NO